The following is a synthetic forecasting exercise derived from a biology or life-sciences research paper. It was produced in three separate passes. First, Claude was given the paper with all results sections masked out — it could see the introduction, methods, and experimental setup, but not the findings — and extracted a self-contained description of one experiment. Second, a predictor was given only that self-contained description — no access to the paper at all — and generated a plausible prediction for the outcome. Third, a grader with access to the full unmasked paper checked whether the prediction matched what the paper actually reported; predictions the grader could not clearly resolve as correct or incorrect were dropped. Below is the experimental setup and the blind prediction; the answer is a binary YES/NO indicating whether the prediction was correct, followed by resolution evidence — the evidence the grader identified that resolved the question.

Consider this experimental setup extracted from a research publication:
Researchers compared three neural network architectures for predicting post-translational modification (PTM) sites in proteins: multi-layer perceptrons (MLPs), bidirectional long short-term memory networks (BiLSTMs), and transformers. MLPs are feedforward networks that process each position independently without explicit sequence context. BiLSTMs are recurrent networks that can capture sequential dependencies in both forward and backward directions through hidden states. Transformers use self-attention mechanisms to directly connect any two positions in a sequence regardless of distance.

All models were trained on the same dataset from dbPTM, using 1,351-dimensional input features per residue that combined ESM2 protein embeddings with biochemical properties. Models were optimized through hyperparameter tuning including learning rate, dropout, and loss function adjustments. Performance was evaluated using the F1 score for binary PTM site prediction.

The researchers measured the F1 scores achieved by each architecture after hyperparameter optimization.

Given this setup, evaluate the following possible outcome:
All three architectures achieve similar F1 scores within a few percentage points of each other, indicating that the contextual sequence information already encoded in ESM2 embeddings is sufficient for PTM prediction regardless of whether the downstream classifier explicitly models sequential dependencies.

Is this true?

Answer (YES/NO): NO